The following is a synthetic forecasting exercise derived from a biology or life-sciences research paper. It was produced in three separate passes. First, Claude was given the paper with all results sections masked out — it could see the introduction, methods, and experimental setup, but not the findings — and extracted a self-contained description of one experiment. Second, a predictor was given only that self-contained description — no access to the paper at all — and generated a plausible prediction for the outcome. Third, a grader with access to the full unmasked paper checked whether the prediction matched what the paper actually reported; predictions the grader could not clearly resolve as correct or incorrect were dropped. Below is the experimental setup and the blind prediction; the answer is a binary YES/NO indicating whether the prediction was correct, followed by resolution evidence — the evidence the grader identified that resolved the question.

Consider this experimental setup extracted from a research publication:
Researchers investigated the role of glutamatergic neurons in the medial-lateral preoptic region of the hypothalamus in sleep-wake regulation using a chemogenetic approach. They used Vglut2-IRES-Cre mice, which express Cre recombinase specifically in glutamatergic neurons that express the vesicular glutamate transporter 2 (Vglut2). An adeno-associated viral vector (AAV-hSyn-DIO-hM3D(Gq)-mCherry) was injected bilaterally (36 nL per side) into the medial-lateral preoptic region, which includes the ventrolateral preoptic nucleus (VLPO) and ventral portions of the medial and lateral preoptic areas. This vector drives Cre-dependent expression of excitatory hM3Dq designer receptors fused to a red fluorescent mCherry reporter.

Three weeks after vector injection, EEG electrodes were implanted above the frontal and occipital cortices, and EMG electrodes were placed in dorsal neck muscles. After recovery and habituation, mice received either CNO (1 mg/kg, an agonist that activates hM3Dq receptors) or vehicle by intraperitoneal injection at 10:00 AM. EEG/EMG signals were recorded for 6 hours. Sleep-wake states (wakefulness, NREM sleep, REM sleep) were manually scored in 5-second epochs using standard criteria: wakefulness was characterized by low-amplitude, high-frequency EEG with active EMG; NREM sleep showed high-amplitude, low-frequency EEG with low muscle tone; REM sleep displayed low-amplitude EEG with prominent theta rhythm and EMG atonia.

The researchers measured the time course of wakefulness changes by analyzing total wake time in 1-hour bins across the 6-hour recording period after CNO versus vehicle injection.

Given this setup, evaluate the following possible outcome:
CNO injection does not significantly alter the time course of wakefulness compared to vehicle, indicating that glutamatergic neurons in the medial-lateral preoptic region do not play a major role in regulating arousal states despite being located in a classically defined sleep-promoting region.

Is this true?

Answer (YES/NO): NO